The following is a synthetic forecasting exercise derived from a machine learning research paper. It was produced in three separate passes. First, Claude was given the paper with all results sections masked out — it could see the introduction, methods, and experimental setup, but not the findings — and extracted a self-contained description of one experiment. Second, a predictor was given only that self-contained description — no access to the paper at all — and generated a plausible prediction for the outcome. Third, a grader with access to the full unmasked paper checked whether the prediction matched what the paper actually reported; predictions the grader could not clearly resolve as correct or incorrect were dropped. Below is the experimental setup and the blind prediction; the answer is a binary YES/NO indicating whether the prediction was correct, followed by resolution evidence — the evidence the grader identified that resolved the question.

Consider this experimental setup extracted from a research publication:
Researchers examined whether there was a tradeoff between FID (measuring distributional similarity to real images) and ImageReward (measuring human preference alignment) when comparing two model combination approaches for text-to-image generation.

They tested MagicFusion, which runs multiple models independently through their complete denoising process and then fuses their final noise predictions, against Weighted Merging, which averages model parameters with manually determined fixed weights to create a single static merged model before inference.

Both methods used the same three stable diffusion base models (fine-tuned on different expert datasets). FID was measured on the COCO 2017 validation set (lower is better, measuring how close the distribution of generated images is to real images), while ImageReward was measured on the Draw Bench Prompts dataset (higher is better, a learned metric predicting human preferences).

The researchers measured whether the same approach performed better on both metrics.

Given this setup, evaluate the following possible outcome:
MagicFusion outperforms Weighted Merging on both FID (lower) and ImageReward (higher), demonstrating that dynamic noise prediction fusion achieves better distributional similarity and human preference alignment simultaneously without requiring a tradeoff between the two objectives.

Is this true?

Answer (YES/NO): NO